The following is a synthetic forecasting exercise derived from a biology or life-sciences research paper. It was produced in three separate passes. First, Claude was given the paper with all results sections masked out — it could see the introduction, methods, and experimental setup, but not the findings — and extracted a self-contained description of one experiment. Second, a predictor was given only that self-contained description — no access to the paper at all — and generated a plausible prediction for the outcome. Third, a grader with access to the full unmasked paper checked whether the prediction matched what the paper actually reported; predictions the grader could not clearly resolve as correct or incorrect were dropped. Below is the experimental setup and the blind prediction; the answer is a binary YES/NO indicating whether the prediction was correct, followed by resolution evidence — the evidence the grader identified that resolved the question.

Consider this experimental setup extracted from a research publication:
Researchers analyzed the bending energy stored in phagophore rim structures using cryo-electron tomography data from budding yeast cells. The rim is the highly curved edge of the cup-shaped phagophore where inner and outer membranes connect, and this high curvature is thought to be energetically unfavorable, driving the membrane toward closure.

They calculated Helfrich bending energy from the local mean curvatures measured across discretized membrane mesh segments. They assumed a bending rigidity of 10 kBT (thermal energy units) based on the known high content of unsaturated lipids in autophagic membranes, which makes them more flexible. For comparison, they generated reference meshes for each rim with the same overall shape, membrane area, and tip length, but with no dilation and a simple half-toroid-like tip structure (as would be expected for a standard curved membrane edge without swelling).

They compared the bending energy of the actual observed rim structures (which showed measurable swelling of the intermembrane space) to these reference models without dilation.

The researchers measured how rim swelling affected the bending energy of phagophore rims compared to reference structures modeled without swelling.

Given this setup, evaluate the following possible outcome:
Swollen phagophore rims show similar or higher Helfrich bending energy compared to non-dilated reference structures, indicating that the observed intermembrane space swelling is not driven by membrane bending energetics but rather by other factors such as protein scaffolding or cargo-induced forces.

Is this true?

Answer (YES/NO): NO